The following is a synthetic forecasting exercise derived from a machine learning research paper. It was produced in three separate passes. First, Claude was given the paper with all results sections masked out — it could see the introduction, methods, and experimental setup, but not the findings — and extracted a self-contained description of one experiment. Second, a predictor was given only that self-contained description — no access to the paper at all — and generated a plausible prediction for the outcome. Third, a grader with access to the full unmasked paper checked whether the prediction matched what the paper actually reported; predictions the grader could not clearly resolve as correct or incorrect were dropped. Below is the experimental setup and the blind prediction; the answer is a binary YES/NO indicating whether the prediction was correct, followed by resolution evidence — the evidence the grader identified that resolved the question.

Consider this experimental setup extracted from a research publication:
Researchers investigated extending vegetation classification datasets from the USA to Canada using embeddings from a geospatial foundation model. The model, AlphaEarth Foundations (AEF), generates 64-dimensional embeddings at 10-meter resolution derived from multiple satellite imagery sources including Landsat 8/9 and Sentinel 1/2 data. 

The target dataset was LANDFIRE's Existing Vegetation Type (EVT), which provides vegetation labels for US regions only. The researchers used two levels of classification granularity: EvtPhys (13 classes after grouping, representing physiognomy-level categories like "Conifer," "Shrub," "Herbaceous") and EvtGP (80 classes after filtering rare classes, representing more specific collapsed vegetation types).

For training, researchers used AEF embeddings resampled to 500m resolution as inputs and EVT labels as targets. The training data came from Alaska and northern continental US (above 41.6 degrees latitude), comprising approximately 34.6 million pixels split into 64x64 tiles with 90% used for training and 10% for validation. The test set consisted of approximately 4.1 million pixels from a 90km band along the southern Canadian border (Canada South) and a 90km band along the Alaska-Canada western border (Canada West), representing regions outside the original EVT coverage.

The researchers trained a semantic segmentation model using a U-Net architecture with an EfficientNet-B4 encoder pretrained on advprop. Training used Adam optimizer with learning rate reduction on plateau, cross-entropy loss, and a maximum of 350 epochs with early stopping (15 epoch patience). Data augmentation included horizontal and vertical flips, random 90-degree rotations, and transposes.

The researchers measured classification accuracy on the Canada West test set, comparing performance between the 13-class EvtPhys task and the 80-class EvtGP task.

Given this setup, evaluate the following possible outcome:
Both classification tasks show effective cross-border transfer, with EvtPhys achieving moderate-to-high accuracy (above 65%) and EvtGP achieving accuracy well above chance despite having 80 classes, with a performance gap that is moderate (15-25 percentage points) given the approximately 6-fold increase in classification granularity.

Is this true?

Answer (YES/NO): YES